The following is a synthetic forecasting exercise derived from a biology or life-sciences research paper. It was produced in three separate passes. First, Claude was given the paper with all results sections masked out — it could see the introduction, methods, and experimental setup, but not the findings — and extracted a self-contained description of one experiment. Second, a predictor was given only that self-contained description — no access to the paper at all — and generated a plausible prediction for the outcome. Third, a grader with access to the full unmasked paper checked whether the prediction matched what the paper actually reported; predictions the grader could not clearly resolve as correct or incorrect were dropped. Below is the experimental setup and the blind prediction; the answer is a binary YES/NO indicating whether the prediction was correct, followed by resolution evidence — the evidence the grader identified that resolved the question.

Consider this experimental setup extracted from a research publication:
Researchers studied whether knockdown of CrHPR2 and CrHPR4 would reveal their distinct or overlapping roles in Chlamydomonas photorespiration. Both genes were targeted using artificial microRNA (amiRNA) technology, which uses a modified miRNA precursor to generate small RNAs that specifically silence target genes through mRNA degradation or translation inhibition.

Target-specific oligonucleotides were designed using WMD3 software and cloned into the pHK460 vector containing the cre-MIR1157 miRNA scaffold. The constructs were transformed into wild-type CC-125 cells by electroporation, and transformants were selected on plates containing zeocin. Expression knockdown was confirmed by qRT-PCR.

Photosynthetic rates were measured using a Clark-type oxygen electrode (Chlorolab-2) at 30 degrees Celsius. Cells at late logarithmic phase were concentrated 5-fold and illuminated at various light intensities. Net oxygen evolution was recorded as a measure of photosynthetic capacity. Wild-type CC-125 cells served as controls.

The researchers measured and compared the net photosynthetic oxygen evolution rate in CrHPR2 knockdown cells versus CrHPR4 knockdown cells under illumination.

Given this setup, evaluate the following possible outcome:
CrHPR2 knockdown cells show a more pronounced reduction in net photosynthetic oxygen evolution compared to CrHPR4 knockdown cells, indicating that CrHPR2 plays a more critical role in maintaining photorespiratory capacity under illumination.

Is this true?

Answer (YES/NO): NO